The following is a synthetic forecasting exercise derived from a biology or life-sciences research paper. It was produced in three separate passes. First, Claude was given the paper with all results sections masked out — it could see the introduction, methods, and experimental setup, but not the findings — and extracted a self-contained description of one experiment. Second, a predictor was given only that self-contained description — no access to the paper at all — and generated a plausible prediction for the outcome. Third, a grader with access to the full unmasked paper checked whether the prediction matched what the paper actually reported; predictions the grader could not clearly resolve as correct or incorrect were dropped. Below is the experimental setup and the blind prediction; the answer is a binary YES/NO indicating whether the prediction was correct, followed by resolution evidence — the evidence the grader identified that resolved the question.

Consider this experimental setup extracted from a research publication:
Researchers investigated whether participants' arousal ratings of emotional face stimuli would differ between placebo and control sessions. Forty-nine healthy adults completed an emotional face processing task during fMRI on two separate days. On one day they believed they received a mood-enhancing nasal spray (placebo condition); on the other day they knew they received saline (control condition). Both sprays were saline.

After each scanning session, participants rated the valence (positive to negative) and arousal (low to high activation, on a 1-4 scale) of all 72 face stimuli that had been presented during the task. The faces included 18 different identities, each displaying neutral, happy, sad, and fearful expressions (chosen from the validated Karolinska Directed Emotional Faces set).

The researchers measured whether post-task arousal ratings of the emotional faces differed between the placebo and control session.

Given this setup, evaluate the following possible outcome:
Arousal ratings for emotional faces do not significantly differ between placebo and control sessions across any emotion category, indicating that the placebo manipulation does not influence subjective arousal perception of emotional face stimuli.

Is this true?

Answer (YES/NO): YES